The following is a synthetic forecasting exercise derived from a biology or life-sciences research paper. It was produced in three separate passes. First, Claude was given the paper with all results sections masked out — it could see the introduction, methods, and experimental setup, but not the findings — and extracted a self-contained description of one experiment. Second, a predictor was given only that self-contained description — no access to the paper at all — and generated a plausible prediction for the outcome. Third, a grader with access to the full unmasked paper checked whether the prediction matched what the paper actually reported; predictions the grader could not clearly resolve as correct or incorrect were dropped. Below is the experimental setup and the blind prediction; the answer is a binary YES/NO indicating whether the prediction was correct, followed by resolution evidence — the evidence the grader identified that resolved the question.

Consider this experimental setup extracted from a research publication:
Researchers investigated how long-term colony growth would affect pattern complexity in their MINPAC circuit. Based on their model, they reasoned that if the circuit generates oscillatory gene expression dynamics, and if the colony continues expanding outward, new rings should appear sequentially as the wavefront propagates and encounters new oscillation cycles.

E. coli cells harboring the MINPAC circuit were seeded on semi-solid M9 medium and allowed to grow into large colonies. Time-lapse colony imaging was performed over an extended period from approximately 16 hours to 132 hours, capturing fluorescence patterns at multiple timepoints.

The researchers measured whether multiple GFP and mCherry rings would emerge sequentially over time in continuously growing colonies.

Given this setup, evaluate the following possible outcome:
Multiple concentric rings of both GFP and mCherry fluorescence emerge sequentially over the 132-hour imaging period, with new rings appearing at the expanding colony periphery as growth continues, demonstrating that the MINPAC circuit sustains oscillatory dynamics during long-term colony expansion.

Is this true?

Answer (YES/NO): NO